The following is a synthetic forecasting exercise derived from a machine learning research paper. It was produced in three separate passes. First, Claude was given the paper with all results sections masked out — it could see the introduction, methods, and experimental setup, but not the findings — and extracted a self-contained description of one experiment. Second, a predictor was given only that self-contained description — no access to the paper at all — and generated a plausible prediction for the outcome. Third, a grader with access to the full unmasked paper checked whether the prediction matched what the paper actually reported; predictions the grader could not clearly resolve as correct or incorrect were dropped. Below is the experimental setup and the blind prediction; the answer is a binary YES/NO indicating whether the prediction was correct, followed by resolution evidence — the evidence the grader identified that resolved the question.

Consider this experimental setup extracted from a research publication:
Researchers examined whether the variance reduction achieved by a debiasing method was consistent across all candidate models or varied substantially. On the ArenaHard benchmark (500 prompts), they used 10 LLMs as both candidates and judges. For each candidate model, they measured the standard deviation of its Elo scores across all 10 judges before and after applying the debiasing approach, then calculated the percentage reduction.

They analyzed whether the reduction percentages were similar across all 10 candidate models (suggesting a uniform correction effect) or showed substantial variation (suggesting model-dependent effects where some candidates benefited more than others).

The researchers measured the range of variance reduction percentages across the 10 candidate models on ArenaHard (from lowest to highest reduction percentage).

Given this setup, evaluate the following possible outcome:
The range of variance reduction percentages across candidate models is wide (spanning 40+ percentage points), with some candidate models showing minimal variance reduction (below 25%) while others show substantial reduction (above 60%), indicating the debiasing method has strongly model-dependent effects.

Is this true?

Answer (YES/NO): NO